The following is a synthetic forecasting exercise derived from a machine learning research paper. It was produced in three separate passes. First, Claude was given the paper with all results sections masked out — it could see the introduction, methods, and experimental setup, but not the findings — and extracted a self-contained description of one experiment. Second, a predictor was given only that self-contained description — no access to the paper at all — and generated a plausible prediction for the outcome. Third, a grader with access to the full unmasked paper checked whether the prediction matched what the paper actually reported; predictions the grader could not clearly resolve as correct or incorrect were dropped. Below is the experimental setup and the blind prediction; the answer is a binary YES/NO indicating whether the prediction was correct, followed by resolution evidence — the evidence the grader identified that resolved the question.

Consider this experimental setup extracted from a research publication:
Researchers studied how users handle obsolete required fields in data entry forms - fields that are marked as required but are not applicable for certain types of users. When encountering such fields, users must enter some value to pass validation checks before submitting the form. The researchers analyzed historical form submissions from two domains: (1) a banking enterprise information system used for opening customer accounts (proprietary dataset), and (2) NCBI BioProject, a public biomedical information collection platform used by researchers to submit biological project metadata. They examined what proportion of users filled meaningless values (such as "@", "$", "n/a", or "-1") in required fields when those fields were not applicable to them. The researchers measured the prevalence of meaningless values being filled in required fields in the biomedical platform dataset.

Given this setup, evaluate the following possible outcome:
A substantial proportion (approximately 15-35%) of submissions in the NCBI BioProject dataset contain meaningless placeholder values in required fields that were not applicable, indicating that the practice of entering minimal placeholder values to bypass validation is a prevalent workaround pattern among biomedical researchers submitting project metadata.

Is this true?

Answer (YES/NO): NO